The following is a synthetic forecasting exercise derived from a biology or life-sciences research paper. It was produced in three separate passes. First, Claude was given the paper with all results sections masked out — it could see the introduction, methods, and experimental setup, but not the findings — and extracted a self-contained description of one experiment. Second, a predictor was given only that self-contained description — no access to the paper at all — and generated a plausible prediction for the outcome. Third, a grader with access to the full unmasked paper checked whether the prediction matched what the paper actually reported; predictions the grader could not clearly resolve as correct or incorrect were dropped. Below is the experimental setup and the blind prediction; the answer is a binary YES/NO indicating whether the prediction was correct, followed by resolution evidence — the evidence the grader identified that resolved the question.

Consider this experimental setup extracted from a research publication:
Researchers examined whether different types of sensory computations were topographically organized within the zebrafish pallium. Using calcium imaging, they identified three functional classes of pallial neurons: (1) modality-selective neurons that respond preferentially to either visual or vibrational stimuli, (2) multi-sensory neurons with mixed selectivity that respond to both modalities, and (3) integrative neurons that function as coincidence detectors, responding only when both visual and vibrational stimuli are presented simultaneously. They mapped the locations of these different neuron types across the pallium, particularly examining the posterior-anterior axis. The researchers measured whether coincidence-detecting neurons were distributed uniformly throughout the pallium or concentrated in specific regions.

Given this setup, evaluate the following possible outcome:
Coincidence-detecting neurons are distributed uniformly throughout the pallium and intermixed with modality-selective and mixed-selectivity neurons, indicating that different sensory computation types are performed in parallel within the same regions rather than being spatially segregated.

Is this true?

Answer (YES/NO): NO